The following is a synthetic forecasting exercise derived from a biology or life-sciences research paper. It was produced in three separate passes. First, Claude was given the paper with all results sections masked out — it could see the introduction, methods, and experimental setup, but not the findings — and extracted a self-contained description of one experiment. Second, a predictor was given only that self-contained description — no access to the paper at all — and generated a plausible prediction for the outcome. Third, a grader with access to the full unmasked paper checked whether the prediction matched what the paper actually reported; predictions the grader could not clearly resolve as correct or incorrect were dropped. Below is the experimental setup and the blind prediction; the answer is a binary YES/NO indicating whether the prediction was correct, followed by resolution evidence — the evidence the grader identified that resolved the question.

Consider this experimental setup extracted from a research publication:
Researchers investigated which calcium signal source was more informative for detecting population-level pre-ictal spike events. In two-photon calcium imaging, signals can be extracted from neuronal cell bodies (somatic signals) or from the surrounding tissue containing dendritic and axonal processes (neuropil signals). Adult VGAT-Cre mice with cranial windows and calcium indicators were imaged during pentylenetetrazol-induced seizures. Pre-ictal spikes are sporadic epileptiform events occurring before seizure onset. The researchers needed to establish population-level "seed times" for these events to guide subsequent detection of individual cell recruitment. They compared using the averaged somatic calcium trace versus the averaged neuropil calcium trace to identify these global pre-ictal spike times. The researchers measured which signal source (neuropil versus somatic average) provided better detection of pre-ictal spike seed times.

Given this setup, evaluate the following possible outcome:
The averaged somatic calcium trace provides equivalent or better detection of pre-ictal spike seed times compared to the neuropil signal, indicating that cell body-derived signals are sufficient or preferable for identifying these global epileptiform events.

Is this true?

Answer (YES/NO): NO